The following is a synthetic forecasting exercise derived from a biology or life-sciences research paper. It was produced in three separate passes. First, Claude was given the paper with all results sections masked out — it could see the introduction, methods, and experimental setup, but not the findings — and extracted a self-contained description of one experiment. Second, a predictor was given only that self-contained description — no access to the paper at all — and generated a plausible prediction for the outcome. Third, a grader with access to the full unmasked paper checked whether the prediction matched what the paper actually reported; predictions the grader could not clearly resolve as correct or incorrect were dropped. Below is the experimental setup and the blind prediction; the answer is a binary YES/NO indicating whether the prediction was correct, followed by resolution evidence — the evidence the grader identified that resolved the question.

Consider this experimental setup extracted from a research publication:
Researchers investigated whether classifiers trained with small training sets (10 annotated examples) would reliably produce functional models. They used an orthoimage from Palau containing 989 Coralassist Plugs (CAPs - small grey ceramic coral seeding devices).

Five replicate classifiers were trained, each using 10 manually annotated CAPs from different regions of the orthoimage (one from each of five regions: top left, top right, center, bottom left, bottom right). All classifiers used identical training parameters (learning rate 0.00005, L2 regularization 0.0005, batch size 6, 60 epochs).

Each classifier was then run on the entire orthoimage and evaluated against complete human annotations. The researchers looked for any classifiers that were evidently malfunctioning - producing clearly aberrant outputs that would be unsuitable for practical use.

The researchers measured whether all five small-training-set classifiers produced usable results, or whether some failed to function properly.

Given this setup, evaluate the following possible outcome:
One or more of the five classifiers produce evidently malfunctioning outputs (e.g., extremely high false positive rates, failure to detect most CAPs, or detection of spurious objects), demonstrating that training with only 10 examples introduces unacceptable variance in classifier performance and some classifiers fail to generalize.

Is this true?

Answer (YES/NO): YES